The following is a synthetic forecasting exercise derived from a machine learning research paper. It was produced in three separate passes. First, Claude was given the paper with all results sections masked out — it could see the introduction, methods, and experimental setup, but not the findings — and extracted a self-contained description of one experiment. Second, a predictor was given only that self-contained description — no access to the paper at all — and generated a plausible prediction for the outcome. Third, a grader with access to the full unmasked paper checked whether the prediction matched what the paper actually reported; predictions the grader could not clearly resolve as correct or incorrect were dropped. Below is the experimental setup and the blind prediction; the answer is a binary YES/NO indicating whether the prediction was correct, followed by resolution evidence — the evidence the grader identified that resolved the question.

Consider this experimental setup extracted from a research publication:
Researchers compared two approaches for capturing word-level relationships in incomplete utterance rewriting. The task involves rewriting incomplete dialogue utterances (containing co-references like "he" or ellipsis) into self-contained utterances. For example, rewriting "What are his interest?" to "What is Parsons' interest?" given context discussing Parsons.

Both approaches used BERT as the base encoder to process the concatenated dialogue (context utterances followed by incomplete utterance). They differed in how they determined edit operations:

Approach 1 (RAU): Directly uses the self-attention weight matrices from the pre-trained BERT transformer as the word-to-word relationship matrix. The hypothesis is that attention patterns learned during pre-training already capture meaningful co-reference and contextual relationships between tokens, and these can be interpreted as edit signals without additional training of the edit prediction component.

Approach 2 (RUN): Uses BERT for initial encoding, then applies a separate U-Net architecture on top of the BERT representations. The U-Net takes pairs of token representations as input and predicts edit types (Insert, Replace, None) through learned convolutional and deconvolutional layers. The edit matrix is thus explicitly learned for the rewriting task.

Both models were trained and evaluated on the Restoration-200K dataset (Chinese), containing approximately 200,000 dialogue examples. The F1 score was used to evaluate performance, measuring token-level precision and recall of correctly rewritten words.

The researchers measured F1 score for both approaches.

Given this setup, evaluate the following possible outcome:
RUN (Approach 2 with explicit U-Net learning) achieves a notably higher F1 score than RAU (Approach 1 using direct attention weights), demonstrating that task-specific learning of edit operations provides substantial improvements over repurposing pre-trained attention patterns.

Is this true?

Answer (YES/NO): NO